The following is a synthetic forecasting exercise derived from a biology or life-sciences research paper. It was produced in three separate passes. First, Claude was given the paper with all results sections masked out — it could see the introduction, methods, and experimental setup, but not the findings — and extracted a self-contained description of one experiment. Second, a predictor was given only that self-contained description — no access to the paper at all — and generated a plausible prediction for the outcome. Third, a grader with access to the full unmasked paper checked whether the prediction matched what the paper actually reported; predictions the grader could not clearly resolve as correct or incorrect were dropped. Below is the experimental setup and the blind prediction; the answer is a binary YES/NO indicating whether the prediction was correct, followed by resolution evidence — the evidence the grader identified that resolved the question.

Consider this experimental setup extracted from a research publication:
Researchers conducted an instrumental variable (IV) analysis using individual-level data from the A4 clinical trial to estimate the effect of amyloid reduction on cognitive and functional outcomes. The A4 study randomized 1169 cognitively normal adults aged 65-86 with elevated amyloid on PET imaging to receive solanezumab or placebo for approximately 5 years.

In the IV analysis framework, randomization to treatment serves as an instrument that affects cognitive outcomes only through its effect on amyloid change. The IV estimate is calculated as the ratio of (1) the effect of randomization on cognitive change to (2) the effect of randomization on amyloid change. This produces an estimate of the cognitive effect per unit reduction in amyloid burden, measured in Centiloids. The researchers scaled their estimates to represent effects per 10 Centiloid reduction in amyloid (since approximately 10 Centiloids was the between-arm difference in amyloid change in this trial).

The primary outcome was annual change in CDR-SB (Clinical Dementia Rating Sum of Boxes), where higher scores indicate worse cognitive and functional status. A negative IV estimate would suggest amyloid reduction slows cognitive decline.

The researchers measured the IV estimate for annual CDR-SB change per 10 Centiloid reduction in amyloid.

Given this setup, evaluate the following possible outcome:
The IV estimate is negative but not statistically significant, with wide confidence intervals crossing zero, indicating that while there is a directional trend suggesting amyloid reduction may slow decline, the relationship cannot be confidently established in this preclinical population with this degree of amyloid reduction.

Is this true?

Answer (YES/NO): NO